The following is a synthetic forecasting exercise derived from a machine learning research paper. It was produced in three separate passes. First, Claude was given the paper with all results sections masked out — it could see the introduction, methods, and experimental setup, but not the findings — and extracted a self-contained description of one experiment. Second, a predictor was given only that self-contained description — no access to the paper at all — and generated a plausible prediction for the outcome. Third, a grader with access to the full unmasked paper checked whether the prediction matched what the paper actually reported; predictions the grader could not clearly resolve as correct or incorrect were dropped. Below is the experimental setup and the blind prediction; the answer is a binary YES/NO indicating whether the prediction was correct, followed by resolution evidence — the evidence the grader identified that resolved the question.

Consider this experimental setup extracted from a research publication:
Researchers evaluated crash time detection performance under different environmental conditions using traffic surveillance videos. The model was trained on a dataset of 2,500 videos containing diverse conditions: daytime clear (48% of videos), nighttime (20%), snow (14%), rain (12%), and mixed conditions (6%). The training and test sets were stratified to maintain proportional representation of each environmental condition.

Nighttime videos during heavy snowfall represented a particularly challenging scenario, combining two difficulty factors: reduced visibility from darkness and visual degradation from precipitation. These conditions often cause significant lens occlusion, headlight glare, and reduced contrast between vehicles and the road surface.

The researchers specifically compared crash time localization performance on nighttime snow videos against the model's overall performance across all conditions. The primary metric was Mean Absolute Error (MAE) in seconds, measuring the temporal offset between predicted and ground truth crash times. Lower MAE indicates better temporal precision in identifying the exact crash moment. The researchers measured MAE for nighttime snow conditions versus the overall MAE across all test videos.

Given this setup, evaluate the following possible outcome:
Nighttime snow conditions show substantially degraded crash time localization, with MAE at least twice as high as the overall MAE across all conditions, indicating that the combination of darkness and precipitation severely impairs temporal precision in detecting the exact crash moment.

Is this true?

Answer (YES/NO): YES